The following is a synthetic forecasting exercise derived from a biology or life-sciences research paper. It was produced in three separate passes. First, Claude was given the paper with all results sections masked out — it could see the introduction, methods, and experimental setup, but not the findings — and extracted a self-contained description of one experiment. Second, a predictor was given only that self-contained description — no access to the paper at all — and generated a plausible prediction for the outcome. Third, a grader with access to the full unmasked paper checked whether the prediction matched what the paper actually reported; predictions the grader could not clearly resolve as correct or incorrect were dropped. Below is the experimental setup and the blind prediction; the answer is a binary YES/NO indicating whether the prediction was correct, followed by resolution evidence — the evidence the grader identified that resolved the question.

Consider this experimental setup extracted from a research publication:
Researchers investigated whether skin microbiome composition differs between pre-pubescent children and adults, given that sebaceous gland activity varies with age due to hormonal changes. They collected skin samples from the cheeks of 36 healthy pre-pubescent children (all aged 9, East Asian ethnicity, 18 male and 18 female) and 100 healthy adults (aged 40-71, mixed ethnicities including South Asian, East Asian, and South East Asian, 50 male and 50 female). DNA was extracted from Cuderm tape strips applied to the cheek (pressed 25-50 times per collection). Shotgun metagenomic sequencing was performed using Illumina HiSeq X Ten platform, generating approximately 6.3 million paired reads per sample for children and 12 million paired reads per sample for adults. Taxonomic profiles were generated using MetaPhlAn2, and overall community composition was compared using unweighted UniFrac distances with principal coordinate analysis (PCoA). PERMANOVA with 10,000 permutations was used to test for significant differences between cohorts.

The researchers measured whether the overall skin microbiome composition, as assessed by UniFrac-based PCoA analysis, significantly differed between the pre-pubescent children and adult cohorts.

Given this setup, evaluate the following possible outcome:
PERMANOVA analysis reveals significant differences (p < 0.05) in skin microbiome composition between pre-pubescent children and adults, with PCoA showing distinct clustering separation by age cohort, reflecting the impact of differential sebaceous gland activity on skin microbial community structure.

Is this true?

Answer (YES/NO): YES